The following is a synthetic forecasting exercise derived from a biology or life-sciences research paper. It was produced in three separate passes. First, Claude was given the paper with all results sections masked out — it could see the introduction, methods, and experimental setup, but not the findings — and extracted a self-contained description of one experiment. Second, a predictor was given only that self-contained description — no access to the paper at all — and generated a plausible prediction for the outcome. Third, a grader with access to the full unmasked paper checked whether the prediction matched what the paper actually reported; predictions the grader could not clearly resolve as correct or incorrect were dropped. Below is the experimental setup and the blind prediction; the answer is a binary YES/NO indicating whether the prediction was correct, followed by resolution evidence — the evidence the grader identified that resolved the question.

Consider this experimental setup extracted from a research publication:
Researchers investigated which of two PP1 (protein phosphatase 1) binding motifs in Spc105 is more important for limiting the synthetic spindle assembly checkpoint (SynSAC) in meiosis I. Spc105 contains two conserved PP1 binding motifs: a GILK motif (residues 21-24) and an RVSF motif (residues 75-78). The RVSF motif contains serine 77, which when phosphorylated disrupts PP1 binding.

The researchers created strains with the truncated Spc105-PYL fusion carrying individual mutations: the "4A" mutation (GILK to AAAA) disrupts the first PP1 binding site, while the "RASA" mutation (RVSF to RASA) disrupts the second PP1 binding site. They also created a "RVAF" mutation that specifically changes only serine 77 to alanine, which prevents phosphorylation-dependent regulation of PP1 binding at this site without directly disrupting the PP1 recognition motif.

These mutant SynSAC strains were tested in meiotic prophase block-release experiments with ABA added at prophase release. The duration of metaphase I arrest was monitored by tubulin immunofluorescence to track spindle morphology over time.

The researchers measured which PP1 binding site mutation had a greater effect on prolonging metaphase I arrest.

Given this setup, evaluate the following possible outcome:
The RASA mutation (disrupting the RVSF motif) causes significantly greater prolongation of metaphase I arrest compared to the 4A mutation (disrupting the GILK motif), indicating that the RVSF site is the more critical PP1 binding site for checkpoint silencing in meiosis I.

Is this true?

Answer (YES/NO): YES